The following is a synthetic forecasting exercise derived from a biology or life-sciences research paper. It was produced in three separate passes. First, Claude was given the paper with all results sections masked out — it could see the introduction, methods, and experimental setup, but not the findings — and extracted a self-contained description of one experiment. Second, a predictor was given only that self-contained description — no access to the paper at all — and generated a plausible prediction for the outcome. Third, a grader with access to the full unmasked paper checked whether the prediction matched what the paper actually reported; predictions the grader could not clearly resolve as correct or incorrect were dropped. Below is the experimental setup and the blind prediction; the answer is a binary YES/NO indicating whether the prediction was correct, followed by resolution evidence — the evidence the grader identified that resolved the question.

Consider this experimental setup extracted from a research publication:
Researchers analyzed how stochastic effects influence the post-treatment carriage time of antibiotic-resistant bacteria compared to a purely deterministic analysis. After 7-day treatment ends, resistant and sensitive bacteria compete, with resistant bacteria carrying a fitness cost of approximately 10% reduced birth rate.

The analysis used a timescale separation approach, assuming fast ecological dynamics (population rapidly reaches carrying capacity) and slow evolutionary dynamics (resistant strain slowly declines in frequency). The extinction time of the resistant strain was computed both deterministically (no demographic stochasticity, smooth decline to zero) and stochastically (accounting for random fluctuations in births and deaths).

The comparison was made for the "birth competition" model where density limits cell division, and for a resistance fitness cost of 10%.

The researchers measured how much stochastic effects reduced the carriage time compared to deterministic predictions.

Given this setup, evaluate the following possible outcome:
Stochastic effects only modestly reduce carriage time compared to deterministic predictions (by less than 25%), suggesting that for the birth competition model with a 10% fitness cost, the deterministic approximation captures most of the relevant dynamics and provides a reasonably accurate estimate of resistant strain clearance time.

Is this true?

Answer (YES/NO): YES